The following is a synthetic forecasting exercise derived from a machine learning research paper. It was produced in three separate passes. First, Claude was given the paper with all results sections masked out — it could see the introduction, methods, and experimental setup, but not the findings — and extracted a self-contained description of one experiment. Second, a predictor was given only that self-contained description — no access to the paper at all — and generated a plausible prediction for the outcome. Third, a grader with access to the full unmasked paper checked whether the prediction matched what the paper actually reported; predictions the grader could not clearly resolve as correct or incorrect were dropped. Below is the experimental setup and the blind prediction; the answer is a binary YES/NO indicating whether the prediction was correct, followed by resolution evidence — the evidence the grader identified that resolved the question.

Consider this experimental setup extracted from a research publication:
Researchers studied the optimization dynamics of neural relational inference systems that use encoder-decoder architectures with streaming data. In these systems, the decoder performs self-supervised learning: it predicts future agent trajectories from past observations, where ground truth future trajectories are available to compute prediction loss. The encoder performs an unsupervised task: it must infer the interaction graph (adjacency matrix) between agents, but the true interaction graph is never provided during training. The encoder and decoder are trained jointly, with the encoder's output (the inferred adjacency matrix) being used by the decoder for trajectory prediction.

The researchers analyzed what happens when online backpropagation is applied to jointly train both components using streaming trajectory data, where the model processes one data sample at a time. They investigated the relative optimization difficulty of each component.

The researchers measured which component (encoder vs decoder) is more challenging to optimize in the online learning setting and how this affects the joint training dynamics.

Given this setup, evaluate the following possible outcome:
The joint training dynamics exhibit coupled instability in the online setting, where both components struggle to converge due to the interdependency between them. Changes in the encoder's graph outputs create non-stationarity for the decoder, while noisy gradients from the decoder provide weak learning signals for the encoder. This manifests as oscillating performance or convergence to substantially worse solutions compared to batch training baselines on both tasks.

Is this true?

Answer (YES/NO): NO